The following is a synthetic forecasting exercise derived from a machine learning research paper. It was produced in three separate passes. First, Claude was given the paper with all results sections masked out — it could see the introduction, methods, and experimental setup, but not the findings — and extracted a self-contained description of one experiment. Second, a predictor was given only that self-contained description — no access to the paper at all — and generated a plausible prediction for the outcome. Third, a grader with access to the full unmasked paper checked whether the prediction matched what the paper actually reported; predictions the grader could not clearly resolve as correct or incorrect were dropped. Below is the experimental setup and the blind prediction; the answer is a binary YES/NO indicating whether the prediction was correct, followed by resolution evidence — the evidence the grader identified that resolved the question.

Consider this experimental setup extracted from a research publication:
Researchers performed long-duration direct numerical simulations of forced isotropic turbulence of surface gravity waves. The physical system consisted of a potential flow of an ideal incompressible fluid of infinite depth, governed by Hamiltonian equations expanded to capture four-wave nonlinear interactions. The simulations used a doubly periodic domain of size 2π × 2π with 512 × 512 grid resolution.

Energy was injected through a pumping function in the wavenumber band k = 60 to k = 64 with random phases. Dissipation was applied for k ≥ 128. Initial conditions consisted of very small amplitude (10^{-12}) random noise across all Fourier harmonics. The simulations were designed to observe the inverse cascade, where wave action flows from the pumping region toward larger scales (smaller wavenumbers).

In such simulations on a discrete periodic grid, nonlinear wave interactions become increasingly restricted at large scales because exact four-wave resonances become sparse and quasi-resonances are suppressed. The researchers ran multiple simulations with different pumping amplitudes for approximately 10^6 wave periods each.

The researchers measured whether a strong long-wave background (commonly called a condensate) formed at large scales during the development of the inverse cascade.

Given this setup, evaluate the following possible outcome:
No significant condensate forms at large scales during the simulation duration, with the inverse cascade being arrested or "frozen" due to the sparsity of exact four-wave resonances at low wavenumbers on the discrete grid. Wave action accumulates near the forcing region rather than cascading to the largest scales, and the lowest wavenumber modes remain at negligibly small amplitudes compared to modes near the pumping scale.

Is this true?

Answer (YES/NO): NO